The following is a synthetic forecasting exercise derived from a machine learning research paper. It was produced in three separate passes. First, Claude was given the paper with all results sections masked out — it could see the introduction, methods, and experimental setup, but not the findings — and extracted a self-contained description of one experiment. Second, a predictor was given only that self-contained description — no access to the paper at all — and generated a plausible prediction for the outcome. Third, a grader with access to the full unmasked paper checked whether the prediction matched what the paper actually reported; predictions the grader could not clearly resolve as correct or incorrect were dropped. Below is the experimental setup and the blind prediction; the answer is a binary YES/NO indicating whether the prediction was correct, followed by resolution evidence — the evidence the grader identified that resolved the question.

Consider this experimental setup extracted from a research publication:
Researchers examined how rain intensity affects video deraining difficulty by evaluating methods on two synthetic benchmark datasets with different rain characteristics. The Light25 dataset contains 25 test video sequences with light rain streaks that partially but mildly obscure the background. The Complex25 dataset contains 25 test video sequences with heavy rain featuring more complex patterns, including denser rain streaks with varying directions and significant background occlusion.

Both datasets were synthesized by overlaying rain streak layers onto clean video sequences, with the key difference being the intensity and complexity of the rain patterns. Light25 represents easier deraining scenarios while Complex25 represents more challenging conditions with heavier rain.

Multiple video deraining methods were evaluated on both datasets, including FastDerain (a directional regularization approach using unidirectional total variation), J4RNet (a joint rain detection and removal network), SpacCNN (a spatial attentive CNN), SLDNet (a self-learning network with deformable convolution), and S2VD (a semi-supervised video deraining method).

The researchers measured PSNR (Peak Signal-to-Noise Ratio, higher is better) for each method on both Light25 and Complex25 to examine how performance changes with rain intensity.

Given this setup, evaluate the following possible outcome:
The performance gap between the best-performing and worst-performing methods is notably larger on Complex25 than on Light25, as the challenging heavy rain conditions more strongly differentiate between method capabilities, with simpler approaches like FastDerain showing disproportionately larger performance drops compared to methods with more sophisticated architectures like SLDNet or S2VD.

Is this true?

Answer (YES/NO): NO